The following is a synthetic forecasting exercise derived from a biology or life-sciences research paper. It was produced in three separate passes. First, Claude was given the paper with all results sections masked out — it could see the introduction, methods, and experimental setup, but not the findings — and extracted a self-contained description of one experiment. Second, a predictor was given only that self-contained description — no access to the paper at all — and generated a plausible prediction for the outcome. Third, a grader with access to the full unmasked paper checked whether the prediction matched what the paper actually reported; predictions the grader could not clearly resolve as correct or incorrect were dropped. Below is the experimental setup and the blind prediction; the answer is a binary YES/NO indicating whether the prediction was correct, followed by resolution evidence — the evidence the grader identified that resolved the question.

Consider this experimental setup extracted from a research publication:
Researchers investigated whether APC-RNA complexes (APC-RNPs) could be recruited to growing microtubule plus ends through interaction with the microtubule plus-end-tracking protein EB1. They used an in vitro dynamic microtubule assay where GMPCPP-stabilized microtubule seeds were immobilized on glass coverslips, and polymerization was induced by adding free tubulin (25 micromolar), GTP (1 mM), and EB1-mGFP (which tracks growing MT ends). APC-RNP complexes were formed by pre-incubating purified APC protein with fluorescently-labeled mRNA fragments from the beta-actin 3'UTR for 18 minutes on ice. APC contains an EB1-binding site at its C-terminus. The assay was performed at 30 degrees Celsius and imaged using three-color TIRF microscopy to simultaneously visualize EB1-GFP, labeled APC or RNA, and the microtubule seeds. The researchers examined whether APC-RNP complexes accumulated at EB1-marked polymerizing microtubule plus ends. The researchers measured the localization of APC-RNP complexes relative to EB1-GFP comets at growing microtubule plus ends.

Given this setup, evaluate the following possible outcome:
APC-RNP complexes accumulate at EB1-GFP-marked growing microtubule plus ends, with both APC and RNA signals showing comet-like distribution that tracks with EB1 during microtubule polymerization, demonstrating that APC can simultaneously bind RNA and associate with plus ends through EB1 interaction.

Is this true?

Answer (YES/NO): YES